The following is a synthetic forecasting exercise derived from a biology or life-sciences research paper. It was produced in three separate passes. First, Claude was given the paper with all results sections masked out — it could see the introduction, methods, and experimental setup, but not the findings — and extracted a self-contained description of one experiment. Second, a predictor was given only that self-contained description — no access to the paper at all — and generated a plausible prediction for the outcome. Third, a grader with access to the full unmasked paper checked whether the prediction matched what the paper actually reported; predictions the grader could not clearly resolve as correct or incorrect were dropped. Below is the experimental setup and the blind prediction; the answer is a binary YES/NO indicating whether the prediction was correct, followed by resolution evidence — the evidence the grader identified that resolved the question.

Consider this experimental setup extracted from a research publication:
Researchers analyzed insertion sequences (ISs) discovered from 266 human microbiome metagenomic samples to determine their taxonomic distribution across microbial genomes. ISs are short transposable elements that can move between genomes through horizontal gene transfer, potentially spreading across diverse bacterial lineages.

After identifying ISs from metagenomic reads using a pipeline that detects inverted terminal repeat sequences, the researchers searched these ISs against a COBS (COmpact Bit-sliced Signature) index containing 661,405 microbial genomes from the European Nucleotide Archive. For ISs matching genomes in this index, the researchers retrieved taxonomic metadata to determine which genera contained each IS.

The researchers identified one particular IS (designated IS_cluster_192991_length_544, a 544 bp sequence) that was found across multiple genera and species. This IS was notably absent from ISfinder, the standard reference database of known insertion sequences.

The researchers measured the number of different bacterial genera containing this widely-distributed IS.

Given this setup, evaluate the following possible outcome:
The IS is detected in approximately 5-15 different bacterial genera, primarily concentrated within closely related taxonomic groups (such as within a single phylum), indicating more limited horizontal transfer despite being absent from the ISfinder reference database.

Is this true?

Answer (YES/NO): NO